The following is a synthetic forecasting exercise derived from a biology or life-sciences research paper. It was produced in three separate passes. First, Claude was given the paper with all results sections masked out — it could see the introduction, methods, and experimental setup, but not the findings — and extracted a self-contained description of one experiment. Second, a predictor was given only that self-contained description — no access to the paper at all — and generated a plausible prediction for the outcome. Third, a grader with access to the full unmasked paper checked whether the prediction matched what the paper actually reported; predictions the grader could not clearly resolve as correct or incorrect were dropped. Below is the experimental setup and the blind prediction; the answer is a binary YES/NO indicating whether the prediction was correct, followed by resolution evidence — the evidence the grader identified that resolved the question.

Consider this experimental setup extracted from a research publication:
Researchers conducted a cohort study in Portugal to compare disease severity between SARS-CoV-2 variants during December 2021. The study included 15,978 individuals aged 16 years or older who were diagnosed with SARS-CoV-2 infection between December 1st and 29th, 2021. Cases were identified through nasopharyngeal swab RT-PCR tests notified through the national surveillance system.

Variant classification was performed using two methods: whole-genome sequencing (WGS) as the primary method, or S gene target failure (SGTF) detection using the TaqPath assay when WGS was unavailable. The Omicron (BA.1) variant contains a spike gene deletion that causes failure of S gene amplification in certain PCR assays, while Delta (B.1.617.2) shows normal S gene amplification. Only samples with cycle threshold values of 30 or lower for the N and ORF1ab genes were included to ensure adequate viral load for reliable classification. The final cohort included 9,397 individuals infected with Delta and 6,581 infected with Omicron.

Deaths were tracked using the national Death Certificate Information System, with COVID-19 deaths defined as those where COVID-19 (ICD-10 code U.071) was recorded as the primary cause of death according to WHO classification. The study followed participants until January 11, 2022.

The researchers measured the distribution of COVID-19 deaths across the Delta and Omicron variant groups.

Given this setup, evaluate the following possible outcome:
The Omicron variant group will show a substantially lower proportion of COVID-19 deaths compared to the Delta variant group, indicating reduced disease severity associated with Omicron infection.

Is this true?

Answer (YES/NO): YES